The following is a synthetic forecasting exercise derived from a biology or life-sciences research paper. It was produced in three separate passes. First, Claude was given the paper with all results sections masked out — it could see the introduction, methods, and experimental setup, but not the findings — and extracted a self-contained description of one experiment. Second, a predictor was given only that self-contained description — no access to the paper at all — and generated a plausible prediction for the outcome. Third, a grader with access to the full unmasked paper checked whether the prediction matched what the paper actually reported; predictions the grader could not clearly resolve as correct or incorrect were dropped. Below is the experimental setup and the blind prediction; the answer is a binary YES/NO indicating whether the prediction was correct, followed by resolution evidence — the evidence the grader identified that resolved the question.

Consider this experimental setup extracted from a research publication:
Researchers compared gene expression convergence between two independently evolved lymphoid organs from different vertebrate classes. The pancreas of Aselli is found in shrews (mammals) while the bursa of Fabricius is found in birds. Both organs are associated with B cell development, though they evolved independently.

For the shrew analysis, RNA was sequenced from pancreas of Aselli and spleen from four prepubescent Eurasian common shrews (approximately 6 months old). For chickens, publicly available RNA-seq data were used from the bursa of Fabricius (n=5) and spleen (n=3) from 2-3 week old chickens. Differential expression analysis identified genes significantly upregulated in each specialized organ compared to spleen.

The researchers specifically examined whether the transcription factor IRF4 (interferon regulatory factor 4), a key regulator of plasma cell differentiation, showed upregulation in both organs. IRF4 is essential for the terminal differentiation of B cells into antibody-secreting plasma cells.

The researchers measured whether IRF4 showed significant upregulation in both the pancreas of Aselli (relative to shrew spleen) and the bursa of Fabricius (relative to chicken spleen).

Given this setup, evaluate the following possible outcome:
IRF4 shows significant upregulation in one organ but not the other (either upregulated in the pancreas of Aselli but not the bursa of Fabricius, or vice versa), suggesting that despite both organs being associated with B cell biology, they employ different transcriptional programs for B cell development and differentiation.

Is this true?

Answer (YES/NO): NO